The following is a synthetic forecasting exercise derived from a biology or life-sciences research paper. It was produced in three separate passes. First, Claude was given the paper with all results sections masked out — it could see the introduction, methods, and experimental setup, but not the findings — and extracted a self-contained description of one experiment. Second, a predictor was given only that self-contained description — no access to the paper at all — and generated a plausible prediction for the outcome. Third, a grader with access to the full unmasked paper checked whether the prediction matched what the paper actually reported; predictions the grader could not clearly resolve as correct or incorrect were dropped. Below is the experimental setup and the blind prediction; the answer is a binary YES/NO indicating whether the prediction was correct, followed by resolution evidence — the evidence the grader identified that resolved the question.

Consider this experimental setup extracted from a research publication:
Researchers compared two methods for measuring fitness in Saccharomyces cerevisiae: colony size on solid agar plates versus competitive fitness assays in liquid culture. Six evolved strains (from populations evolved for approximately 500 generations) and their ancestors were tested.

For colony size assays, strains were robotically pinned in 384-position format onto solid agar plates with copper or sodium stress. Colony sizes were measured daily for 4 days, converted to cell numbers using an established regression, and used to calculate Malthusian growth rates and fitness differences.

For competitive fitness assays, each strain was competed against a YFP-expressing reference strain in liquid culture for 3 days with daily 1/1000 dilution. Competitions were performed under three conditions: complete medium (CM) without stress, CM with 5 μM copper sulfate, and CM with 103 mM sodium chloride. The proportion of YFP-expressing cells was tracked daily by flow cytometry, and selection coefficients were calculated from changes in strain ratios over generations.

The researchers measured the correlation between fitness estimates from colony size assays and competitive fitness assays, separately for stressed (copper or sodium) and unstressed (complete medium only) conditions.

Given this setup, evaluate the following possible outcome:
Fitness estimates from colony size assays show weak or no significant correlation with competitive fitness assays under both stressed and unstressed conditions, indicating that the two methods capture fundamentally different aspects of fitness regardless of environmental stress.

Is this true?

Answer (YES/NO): NO